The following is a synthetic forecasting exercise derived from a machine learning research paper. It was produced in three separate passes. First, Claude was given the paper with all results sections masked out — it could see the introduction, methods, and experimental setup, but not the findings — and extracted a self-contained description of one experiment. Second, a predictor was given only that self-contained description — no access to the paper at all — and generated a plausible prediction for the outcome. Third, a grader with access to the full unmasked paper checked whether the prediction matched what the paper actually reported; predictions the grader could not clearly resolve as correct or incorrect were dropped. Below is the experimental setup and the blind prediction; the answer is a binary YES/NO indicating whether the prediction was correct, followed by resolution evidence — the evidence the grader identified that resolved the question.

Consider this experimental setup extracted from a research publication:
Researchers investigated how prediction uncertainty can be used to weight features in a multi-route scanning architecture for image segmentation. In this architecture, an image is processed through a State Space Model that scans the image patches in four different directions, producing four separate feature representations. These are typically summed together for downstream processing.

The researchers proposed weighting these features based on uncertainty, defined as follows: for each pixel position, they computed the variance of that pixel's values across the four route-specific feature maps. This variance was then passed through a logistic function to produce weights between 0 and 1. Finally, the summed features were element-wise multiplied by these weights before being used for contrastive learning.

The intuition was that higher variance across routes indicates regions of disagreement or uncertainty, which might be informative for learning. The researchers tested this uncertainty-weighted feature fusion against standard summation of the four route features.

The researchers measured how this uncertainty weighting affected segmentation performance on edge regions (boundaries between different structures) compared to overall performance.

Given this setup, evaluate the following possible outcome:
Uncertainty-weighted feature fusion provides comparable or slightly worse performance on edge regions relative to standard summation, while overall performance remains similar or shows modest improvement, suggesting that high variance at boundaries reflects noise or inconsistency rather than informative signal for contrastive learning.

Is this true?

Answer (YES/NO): NO